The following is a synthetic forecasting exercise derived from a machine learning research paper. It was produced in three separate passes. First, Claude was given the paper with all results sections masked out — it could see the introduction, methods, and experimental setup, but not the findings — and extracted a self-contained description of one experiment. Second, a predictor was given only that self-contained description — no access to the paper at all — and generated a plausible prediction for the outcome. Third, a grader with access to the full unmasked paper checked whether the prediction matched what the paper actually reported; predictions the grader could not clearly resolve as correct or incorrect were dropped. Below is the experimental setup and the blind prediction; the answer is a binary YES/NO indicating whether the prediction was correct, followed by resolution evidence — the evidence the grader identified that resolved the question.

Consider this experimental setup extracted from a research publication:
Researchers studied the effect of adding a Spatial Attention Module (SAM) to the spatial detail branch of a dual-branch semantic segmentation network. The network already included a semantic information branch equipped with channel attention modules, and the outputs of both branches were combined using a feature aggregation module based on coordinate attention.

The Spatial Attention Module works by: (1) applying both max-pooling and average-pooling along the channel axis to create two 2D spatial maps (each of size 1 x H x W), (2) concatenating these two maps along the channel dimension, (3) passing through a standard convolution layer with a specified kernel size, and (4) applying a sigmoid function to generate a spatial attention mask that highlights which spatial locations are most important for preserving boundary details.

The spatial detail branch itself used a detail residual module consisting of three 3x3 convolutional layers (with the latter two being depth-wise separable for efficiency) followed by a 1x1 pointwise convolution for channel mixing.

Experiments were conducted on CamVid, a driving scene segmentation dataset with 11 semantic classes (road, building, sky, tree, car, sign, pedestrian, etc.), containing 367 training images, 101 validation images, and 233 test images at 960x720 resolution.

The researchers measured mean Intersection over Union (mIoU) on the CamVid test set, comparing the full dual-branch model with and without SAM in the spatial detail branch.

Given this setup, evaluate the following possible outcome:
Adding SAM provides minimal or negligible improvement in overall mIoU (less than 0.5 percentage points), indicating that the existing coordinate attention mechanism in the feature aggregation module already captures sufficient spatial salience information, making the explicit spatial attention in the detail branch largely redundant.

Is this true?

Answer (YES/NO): YES